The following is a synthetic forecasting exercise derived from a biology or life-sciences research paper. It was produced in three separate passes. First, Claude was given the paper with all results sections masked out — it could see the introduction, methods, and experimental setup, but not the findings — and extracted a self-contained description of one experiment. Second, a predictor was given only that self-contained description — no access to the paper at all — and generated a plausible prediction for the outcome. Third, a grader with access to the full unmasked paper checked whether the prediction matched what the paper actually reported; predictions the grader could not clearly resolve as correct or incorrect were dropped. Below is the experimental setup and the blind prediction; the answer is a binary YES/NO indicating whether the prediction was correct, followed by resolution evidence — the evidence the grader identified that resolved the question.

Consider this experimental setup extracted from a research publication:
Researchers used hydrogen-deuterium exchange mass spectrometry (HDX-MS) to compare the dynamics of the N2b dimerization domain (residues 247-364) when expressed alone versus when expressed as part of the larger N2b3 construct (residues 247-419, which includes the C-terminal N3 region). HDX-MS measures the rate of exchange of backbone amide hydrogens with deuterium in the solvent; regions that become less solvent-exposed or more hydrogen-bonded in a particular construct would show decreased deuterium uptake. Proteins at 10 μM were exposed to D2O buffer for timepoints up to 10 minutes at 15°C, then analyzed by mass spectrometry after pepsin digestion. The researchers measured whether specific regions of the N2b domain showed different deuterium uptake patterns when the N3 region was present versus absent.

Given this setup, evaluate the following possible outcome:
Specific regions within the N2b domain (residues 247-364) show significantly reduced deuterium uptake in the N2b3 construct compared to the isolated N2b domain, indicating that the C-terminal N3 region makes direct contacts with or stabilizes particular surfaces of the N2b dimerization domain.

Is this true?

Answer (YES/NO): NO